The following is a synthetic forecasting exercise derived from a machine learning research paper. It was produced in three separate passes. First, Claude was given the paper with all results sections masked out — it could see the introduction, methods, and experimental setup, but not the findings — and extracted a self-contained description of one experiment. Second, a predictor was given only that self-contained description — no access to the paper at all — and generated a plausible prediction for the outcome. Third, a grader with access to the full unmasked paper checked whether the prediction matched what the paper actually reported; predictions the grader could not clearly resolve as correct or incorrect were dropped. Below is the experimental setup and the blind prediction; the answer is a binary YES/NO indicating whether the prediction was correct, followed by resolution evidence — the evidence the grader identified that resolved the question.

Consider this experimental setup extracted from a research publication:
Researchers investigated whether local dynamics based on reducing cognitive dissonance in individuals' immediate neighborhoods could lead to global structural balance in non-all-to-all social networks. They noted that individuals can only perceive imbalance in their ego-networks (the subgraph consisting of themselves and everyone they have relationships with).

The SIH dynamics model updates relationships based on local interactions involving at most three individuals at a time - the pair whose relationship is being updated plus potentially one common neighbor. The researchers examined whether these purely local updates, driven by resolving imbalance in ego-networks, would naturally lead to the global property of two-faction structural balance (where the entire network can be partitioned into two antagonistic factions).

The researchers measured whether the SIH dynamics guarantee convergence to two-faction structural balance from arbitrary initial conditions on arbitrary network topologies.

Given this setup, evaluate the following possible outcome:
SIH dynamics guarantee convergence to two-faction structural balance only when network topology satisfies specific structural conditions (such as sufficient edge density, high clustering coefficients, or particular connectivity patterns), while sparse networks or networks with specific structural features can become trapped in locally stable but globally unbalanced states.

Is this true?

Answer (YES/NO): NO